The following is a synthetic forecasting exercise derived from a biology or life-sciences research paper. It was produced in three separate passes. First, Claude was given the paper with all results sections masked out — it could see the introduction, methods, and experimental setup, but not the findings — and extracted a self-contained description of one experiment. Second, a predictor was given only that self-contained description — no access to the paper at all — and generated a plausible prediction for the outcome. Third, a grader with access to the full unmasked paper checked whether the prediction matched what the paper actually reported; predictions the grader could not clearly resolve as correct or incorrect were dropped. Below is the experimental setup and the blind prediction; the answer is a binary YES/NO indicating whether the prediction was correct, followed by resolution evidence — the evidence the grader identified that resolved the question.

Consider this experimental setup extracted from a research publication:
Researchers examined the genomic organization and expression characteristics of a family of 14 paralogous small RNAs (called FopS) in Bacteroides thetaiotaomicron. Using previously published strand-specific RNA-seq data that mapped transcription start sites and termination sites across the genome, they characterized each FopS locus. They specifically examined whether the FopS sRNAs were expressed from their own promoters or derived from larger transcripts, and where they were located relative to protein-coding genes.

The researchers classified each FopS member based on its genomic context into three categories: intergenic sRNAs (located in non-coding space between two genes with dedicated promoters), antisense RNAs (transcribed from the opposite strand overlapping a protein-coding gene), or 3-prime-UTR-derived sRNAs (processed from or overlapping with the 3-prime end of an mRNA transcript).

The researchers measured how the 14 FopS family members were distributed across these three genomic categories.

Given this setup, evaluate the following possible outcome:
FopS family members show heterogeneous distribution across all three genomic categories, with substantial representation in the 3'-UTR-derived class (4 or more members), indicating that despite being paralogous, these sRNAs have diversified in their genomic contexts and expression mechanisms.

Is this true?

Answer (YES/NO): NO